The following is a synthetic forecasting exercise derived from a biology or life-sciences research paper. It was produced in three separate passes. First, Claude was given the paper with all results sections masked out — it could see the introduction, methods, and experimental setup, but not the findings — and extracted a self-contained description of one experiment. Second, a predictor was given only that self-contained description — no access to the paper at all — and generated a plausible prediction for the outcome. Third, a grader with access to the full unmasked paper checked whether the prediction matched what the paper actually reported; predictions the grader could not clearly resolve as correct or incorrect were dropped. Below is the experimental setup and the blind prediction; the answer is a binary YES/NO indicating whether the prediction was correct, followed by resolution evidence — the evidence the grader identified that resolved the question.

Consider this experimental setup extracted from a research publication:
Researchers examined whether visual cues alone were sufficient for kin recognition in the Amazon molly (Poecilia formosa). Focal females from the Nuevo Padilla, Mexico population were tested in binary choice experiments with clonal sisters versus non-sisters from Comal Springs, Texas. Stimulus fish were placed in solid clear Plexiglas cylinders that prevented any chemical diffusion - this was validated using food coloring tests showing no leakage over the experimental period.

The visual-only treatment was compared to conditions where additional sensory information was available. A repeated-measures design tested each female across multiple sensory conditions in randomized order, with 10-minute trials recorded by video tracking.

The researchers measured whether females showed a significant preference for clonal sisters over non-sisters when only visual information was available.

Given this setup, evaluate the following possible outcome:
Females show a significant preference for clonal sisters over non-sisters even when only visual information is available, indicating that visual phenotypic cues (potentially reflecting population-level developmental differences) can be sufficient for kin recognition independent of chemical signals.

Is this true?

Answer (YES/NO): YES